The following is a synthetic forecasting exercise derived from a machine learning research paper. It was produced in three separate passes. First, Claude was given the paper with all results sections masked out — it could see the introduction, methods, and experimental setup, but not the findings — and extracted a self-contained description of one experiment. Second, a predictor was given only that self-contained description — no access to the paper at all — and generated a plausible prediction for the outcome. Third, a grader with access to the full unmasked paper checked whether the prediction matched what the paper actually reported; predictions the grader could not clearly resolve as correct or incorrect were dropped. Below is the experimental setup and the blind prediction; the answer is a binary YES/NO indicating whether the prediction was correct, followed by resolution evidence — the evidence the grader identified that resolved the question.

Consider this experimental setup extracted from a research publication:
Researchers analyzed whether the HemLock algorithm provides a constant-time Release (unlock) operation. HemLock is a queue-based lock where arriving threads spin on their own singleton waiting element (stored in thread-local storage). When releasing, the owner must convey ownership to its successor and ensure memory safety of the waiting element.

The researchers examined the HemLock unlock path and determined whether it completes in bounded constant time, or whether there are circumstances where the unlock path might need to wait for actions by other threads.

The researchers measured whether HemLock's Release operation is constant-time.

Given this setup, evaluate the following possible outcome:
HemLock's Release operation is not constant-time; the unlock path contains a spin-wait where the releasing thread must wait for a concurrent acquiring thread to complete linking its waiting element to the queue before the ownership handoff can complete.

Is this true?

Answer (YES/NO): NO